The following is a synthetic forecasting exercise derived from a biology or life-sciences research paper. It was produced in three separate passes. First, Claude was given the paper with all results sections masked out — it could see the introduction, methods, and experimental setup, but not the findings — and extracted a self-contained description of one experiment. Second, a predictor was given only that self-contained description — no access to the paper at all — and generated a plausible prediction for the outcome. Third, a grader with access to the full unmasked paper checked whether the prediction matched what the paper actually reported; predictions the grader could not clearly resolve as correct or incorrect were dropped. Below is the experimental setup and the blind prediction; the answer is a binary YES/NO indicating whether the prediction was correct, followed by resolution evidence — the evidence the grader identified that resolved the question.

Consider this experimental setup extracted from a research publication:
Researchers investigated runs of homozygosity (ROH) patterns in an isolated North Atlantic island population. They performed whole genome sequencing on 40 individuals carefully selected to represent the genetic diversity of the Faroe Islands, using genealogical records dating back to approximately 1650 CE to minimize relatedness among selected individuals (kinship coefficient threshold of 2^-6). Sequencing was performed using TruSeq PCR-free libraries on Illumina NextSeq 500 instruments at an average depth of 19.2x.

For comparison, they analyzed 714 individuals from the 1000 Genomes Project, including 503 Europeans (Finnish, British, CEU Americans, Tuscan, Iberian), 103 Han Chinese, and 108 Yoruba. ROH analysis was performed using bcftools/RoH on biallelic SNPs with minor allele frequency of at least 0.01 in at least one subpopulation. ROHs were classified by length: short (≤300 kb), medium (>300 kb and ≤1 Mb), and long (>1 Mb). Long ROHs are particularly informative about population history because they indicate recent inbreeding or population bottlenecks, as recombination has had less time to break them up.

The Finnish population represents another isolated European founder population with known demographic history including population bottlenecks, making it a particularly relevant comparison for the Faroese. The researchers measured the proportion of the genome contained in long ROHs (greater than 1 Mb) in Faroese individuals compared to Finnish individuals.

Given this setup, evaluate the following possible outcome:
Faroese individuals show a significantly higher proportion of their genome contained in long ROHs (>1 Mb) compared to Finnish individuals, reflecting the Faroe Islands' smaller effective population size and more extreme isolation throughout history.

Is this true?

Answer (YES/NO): YES